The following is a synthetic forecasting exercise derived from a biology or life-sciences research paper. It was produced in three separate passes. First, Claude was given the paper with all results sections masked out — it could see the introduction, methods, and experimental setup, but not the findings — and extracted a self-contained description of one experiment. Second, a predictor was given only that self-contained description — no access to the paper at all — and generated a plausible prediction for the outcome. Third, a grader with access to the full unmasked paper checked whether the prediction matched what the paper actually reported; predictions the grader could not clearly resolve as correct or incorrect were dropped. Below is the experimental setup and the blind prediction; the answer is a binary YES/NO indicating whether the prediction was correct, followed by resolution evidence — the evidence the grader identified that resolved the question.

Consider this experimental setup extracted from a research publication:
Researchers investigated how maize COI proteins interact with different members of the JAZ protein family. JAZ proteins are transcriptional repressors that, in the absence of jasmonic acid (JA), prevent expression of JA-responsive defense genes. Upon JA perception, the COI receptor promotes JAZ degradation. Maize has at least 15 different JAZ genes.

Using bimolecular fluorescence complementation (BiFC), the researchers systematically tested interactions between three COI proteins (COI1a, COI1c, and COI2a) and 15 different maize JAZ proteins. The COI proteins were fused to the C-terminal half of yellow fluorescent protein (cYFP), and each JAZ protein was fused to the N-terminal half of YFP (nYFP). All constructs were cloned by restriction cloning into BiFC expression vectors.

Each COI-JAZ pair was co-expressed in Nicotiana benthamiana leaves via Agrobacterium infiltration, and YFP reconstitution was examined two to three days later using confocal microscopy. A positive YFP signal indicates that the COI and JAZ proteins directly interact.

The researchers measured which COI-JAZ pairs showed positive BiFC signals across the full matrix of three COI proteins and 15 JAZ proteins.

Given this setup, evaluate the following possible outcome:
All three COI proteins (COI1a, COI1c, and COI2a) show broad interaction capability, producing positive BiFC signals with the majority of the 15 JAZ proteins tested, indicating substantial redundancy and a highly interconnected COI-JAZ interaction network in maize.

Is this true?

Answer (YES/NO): NO